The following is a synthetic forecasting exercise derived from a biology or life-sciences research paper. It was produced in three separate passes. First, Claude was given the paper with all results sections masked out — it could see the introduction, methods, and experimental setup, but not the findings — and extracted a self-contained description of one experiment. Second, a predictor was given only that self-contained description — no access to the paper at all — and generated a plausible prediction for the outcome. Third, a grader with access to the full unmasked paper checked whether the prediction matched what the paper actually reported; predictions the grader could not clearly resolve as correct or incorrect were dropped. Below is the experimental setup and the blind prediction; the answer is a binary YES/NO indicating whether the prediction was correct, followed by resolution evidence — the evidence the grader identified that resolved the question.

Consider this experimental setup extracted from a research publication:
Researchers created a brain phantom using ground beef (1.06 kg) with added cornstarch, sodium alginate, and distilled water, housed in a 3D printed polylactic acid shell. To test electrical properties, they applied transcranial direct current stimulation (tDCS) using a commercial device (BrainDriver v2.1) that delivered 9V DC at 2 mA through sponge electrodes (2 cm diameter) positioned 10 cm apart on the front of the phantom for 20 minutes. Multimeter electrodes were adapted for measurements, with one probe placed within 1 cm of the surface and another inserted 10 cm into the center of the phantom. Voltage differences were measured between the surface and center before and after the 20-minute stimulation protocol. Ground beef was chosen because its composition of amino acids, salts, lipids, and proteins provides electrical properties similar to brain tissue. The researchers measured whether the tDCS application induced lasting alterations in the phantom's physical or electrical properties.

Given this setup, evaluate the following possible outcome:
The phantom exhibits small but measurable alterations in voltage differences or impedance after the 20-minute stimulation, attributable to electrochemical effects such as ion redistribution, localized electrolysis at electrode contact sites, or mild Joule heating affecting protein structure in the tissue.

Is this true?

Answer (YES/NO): NO